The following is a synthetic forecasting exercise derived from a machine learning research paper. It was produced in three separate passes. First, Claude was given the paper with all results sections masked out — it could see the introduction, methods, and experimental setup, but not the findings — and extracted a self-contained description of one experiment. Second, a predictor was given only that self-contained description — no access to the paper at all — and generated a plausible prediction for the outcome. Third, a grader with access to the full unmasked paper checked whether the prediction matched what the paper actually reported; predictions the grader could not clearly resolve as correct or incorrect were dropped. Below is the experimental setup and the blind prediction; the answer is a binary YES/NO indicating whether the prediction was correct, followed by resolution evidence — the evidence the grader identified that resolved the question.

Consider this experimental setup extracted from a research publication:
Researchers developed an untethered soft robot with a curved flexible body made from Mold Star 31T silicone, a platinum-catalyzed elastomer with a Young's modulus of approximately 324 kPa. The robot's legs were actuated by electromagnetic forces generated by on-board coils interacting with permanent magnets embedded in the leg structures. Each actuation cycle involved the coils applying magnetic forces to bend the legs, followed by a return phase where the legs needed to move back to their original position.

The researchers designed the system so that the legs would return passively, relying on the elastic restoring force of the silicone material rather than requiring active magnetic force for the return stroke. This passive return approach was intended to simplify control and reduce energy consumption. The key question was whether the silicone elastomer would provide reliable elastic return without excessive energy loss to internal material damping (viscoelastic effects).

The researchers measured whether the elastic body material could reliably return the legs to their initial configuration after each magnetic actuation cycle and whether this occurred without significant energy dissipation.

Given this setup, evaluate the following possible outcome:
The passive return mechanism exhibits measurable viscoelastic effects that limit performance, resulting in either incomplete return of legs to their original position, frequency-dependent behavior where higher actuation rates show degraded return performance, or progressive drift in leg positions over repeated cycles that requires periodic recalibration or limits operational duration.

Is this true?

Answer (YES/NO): NO